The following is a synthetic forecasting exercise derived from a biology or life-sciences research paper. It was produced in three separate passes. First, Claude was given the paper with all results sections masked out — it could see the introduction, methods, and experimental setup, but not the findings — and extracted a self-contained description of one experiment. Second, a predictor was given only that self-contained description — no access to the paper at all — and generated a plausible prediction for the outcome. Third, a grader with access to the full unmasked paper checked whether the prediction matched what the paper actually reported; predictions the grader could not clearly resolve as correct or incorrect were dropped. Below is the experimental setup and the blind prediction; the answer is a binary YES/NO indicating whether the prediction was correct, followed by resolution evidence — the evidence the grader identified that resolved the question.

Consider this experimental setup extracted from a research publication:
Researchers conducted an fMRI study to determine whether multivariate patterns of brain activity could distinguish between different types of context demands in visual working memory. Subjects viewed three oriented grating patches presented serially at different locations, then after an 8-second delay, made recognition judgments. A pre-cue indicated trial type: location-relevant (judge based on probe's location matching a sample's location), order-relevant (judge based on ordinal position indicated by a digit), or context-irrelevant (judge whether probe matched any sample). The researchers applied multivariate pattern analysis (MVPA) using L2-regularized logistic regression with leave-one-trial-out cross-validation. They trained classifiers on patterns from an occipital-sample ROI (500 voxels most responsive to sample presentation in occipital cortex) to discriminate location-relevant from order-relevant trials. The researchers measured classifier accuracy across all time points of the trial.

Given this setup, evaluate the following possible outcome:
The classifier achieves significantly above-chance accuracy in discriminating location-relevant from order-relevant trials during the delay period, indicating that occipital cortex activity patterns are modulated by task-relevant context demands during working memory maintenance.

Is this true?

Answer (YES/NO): NO